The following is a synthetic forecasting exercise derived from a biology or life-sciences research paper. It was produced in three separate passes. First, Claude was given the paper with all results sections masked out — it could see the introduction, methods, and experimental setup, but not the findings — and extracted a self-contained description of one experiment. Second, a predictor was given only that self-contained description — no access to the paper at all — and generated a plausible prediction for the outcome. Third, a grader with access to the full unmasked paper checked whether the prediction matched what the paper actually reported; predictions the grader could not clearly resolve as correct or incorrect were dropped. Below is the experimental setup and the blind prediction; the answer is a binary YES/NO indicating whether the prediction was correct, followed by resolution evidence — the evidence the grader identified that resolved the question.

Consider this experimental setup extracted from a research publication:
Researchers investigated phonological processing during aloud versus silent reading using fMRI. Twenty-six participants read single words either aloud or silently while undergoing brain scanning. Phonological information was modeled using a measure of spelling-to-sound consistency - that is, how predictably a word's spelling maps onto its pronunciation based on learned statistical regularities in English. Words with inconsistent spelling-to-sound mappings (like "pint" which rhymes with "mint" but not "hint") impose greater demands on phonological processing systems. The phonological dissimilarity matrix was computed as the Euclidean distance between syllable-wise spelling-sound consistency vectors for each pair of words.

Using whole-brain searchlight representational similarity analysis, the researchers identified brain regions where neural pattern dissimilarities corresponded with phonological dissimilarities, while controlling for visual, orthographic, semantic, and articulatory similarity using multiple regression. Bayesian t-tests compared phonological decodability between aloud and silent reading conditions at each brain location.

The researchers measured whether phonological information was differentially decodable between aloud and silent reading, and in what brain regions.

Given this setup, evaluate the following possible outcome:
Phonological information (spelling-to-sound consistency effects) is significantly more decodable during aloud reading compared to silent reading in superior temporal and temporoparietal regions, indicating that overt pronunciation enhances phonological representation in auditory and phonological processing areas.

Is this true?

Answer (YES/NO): NO